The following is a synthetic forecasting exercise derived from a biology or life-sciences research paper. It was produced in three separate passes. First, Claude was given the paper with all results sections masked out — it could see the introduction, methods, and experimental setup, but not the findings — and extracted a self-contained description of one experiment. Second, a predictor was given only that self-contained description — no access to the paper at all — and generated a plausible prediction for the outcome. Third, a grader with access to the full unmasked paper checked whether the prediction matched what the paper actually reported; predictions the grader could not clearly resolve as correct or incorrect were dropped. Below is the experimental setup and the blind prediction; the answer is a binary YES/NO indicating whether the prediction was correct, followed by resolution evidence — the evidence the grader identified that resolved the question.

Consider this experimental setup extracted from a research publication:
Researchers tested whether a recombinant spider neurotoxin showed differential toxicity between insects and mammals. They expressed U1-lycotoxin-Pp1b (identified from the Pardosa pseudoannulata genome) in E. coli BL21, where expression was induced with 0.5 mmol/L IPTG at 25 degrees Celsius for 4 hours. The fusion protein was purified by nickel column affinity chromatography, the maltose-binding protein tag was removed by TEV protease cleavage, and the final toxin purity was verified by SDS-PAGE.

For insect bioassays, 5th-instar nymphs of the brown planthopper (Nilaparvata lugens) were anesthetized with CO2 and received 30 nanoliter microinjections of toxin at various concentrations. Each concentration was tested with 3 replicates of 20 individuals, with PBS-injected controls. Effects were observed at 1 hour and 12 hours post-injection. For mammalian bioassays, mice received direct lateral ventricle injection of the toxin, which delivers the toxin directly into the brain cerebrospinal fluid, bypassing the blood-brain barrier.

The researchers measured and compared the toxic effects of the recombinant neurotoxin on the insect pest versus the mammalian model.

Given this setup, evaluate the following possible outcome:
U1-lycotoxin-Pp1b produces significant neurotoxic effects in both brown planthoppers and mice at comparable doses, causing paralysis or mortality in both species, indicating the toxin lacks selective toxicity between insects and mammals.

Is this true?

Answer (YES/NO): NO